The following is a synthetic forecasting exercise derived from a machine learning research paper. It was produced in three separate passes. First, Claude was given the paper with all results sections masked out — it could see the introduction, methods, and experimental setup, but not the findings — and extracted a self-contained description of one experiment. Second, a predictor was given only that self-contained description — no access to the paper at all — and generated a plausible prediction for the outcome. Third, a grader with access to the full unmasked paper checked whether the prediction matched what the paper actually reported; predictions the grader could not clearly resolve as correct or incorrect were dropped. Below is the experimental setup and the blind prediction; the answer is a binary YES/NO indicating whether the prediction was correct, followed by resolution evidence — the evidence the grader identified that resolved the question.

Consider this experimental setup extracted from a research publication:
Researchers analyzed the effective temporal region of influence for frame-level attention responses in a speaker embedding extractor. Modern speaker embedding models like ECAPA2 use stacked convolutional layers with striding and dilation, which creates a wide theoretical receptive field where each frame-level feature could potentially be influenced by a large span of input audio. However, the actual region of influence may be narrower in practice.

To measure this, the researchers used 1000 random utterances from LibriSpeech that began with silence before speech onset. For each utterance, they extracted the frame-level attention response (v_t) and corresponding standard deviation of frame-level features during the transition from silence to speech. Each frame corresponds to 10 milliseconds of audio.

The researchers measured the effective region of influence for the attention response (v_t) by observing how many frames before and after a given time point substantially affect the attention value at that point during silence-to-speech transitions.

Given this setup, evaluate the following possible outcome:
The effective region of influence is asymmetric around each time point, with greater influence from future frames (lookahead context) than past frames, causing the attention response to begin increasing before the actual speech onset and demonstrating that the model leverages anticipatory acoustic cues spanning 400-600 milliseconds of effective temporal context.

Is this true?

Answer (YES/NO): NO